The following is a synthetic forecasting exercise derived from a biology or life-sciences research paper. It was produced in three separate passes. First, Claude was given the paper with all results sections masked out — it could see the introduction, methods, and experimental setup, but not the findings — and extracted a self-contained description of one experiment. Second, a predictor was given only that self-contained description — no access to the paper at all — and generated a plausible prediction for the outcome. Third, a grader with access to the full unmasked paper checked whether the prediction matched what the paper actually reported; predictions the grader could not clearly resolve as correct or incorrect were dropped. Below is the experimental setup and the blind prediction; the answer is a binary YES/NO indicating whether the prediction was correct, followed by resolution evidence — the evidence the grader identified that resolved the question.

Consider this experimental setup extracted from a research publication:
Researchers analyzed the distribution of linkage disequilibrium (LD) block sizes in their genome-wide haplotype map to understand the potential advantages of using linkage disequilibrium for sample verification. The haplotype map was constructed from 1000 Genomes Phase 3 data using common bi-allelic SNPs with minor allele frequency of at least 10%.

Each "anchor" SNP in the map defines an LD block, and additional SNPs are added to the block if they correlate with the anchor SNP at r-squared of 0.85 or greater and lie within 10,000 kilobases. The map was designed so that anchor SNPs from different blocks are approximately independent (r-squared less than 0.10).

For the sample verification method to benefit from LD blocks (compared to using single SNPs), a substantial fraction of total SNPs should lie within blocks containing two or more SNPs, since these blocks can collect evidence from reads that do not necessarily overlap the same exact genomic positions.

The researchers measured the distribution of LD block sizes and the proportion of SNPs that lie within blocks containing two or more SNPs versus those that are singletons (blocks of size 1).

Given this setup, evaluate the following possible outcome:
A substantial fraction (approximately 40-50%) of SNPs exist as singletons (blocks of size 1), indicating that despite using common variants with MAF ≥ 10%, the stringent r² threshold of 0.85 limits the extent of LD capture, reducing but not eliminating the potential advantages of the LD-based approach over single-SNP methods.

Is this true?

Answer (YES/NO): NO